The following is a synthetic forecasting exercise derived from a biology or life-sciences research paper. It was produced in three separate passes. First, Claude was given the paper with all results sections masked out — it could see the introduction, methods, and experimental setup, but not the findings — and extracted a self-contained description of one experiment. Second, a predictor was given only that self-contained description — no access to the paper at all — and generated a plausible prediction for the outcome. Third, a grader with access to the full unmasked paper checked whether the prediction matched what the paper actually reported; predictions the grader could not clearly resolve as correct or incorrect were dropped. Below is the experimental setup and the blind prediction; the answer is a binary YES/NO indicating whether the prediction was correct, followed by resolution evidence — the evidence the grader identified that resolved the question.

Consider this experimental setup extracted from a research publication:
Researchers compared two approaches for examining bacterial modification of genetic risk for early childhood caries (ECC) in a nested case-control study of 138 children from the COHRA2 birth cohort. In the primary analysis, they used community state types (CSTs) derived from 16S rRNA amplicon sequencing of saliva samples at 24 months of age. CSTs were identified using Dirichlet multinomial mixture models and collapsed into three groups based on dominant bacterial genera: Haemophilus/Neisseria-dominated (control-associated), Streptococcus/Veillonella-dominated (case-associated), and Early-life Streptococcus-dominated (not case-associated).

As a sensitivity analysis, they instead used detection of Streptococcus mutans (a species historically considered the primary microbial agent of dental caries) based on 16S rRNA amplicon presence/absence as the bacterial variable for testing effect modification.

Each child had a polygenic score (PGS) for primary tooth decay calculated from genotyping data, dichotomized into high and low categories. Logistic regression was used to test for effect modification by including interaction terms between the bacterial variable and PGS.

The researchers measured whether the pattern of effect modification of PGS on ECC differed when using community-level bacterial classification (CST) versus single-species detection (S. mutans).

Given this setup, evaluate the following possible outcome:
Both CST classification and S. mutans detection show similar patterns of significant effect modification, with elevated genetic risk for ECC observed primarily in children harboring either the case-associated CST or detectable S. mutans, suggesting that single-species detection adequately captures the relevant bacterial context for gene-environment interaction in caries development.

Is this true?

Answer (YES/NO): NO